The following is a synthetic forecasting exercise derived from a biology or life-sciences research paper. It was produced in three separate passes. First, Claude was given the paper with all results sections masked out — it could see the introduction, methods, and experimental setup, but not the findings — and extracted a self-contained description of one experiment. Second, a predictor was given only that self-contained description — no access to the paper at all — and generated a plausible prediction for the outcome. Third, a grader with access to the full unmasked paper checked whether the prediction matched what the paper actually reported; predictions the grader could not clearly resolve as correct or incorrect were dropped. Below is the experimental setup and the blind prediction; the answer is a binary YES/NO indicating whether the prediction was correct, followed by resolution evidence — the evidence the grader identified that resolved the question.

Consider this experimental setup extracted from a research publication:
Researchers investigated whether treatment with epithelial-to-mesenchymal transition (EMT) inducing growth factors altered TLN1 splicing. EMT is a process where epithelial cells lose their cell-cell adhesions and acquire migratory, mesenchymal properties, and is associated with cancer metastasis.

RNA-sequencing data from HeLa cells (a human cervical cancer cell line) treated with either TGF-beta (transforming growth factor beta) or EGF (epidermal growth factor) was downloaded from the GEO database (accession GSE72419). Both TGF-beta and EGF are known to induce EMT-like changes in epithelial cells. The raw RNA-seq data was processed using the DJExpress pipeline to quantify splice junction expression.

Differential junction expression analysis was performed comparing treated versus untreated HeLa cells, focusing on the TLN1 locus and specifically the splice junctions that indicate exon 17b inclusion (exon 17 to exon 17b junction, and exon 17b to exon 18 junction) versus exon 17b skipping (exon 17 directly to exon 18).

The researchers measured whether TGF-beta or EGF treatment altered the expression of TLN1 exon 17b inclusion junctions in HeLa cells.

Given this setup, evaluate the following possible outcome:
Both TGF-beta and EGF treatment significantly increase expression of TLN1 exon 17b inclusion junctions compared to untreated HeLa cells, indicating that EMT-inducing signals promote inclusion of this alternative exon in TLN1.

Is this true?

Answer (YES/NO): NO